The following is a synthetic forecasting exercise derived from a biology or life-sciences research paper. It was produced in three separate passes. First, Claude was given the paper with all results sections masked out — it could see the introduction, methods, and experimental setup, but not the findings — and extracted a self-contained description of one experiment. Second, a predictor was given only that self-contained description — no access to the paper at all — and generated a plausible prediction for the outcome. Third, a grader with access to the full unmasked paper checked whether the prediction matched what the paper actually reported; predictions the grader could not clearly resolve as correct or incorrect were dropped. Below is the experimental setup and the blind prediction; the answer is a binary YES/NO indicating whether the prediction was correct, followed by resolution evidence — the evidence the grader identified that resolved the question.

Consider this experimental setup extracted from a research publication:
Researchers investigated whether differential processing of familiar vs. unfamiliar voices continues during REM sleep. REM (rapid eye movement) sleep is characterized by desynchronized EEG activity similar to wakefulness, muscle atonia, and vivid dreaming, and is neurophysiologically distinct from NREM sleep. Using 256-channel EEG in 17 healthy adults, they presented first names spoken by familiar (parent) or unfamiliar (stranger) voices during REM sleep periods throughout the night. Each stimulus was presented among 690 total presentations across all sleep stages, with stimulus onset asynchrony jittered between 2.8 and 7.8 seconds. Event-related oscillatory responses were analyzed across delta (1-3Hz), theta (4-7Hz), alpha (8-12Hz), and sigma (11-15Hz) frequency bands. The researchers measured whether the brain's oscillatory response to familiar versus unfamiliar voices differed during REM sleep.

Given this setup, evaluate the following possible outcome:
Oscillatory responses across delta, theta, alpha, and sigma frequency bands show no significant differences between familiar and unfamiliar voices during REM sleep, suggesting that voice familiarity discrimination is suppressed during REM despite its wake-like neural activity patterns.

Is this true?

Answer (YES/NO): NO